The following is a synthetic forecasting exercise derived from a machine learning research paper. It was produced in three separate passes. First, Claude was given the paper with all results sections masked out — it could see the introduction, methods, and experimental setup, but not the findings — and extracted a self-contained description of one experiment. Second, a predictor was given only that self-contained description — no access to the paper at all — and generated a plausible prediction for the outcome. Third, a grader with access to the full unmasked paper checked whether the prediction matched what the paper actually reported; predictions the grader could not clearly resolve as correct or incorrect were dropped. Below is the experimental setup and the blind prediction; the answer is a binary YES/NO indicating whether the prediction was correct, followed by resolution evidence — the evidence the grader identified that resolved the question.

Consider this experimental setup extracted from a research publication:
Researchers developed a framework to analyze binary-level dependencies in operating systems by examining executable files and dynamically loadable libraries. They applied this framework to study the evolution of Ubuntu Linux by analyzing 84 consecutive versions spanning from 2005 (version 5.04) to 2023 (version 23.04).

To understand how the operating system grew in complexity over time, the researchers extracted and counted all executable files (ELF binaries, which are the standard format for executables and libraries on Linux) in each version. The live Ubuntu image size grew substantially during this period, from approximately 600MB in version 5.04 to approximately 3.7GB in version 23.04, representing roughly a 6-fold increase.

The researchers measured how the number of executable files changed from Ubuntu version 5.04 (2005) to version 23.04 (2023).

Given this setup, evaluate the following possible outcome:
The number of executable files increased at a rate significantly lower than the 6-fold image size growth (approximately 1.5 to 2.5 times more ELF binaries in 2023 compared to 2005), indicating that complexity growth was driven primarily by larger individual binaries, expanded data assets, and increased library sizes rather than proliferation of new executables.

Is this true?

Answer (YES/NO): YES